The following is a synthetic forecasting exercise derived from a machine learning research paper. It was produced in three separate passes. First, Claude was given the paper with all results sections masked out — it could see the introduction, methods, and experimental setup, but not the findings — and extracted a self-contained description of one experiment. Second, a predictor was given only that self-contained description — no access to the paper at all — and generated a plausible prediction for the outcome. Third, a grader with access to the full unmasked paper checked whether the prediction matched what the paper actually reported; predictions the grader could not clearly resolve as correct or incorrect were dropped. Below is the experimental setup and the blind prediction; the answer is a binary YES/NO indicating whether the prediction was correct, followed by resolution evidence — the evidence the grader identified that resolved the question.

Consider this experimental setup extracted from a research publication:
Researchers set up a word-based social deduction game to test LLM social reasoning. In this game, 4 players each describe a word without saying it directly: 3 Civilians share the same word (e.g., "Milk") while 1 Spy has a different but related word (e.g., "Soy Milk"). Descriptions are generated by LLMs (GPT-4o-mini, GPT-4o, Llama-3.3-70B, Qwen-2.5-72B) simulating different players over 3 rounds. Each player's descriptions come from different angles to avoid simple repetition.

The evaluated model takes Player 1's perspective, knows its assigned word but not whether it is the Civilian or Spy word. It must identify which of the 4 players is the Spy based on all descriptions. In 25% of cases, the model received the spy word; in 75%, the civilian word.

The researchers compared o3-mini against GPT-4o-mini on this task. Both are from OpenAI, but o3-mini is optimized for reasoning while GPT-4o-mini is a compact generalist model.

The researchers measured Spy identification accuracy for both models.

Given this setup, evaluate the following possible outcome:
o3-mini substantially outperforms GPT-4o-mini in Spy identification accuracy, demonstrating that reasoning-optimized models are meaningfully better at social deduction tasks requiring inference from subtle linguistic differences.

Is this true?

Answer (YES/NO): YES